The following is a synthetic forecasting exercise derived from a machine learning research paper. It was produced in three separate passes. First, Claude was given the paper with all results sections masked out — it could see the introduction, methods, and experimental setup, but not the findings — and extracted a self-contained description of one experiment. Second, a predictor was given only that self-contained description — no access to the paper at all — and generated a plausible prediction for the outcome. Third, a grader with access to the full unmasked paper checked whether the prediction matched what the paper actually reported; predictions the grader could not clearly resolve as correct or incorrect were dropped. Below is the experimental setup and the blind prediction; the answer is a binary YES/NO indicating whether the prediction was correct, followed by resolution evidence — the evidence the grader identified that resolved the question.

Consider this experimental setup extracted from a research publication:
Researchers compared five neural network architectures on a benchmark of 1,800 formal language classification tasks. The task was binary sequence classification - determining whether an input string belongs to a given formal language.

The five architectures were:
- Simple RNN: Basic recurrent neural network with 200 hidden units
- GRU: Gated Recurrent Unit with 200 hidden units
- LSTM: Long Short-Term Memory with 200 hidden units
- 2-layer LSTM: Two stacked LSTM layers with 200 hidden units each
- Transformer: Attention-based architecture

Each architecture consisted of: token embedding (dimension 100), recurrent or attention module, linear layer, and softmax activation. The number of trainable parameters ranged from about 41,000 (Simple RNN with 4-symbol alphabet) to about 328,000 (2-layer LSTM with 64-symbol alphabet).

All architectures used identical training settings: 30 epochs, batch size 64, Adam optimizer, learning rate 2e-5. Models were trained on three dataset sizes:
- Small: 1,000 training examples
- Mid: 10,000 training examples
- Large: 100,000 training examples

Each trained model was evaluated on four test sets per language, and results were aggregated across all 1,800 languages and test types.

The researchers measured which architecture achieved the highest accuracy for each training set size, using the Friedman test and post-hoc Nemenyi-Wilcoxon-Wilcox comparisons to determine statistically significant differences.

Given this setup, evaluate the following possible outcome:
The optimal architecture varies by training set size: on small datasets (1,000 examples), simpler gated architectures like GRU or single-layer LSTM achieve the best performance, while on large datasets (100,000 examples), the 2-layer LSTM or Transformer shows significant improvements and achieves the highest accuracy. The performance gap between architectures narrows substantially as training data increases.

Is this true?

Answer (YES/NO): NO